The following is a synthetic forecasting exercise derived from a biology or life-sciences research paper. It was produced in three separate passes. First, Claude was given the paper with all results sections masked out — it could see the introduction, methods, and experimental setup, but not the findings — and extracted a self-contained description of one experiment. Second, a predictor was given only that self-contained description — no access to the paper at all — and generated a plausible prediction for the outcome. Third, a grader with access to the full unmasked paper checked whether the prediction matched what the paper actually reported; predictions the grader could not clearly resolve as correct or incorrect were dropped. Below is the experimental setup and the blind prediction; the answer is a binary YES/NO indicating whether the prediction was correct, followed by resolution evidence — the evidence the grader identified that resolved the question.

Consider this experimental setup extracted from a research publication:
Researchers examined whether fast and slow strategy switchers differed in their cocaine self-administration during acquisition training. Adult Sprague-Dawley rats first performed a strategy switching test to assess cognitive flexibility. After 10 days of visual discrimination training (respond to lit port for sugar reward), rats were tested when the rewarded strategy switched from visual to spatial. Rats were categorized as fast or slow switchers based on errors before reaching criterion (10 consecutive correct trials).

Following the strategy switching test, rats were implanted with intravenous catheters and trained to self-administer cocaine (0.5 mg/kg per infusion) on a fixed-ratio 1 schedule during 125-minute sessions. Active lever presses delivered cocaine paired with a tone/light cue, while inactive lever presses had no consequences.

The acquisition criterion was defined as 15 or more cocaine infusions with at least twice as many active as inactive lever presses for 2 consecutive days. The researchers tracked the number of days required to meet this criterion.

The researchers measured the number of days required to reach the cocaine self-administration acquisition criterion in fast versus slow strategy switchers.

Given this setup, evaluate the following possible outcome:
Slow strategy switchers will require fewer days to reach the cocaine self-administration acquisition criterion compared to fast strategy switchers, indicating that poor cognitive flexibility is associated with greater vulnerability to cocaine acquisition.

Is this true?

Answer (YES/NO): NO